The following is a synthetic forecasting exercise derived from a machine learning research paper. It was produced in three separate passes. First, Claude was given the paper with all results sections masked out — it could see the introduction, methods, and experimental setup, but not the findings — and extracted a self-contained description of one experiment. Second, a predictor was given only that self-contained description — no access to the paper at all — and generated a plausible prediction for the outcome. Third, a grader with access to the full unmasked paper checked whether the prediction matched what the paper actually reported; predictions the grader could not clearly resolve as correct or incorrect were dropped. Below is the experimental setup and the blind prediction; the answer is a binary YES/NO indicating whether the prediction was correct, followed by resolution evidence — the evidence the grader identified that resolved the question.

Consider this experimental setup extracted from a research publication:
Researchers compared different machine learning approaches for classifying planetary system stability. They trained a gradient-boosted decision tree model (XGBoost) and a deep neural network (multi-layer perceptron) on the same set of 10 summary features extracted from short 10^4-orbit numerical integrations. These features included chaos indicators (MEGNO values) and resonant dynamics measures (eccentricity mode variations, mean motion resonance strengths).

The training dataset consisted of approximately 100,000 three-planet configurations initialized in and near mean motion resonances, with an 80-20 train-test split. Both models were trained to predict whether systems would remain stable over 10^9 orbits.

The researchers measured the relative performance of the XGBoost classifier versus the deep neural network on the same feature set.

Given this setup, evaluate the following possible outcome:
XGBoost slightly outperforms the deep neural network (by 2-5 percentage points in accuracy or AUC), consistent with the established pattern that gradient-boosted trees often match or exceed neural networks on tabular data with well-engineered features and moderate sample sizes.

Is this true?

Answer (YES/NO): NO